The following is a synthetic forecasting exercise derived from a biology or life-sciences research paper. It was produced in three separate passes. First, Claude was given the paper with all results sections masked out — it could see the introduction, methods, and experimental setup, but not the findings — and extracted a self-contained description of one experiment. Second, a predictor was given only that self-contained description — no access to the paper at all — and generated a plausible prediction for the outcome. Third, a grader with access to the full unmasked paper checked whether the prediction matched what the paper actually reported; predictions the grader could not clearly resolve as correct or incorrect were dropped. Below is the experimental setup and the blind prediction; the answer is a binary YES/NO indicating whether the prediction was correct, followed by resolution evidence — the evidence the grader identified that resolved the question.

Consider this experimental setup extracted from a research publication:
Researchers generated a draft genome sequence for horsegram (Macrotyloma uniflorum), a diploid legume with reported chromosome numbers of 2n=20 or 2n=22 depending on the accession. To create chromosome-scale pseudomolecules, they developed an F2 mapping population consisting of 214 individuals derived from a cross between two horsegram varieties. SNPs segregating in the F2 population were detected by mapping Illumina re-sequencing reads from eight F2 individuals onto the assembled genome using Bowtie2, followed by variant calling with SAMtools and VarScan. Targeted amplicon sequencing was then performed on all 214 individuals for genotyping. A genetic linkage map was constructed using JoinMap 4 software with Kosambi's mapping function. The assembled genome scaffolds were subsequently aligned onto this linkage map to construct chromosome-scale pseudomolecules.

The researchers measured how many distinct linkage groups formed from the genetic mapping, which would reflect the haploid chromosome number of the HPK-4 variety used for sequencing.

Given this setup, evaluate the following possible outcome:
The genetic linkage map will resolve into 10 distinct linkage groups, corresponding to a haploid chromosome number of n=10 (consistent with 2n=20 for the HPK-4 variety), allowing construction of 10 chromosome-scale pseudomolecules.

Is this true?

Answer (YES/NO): YES